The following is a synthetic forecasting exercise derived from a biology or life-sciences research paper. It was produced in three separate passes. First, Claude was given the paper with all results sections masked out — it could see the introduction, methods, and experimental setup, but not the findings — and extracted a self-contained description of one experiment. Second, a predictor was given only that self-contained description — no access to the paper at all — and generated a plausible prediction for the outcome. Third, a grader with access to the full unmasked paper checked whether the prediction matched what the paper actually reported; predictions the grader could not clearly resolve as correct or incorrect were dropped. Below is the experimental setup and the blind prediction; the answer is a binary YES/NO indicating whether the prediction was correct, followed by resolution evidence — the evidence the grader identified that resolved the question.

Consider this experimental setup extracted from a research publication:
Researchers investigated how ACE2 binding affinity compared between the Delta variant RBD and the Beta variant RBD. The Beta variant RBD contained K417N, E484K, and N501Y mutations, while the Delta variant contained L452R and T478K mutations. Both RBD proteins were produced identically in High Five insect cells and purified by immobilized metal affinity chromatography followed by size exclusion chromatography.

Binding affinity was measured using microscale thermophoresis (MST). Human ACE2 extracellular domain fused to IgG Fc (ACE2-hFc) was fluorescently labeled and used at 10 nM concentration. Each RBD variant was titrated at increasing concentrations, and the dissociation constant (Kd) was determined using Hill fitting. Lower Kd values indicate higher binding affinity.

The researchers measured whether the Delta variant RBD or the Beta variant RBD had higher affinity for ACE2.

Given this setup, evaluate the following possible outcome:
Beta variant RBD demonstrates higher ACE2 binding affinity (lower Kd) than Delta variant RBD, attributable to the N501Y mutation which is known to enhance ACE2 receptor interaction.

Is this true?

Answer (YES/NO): NO